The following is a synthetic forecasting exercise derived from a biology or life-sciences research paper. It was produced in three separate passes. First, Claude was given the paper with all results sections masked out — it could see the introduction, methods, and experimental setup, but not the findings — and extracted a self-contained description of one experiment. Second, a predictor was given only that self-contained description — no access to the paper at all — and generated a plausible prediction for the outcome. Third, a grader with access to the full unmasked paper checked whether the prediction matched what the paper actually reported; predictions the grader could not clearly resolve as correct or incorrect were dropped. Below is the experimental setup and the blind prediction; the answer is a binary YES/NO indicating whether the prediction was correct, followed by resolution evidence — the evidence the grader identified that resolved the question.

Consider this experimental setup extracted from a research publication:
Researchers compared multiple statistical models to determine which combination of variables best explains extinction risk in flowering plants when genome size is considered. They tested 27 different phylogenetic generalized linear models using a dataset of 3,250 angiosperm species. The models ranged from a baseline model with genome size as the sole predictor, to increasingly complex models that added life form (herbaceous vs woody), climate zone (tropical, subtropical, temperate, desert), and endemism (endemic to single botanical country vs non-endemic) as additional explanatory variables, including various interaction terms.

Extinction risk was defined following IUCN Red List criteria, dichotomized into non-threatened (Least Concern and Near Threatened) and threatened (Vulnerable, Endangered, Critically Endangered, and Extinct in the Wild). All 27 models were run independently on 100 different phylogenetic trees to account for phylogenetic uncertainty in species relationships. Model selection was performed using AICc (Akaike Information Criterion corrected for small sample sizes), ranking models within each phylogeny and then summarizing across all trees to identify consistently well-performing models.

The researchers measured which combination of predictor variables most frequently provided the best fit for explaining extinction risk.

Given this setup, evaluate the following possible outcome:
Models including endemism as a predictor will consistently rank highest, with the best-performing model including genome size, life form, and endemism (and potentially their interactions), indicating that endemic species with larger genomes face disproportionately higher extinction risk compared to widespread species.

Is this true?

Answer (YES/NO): NO